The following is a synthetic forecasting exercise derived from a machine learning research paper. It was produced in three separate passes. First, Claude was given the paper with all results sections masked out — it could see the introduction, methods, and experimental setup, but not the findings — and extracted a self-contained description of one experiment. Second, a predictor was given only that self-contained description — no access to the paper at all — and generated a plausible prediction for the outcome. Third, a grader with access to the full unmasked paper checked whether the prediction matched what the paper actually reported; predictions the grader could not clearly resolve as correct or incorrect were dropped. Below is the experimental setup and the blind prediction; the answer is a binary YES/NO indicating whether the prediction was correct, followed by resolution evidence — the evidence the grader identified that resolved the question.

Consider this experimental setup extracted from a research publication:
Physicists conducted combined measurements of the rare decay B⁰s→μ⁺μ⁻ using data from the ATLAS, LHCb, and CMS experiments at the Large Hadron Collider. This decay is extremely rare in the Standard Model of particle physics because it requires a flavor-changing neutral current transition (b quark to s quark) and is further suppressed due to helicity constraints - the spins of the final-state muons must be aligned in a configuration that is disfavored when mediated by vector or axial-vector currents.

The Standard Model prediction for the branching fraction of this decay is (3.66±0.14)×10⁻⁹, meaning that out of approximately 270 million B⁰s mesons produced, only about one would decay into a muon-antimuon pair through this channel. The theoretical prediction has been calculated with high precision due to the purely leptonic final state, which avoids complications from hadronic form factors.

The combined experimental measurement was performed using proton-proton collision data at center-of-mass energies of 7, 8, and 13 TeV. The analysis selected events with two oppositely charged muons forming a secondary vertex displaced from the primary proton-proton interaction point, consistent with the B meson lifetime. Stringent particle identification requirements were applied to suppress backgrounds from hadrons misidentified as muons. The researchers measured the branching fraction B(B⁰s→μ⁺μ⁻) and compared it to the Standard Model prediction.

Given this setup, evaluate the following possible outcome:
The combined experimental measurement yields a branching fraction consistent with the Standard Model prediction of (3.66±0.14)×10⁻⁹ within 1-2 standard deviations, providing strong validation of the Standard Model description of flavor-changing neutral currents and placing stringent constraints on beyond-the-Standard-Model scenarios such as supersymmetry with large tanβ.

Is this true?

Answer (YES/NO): NO